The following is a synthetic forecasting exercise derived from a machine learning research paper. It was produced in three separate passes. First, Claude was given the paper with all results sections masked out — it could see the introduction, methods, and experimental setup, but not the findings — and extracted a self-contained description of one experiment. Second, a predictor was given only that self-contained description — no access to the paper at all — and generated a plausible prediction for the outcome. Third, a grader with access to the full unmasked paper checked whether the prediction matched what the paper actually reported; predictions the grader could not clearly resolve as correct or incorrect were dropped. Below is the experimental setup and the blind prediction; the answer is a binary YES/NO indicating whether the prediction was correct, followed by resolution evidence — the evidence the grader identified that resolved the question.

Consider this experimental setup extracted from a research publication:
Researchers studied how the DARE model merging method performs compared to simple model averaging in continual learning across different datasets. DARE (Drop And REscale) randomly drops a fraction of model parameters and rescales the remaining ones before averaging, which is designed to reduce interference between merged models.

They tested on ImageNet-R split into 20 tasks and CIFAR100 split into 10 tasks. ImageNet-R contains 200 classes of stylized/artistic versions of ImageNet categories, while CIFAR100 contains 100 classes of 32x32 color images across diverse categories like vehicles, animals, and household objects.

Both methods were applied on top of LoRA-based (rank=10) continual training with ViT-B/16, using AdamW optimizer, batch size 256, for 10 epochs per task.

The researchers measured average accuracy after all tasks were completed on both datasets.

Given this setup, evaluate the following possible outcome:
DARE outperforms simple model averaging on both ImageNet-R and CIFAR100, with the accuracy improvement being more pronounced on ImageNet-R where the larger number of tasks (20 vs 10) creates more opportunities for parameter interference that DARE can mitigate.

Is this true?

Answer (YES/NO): NO